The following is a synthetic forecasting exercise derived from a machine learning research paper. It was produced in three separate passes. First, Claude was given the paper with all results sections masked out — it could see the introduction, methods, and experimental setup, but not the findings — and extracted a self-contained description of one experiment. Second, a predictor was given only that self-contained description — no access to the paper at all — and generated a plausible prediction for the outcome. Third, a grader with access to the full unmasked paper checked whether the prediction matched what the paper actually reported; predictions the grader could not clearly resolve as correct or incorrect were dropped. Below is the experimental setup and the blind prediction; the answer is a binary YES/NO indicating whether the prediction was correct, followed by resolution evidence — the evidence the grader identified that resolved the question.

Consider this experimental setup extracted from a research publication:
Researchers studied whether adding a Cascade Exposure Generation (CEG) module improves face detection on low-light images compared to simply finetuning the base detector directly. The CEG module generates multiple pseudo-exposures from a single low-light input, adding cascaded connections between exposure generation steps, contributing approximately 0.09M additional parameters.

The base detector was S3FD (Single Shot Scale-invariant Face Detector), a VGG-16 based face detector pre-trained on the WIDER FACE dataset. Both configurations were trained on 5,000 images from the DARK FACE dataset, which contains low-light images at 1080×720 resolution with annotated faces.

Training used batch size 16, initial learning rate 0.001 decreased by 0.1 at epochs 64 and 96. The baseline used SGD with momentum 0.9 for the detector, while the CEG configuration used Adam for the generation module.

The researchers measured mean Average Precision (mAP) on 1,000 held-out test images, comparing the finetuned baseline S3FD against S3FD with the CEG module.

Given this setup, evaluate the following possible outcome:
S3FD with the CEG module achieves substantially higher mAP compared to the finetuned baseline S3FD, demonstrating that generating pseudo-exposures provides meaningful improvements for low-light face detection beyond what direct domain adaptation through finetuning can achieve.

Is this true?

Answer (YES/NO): NO